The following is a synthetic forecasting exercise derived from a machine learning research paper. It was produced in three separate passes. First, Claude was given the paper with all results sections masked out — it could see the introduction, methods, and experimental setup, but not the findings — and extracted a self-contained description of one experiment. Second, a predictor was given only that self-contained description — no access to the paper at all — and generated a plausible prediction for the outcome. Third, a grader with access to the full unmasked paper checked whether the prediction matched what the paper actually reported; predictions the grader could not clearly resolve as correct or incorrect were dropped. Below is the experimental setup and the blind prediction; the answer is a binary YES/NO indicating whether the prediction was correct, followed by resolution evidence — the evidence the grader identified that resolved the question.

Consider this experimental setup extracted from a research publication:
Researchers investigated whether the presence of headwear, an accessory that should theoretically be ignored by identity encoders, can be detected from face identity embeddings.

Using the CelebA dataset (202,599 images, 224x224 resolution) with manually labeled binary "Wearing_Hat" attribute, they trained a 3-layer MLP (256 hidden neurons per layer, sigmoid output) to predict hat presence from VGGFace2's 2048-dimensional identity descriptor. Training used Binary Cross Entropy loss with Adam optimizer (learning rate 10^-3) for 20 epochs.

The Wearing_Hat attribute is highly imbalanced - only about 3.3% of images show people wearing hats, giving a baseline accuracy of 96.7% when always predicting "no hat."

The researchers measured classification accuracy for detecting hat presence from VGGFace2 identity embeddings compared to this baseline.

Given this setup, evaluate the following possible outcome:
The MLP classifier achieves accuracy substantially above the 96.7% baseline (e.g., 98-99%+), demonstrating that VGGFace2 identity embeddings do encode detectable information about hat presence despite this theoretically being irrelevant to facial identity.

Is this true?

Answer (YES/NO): YES